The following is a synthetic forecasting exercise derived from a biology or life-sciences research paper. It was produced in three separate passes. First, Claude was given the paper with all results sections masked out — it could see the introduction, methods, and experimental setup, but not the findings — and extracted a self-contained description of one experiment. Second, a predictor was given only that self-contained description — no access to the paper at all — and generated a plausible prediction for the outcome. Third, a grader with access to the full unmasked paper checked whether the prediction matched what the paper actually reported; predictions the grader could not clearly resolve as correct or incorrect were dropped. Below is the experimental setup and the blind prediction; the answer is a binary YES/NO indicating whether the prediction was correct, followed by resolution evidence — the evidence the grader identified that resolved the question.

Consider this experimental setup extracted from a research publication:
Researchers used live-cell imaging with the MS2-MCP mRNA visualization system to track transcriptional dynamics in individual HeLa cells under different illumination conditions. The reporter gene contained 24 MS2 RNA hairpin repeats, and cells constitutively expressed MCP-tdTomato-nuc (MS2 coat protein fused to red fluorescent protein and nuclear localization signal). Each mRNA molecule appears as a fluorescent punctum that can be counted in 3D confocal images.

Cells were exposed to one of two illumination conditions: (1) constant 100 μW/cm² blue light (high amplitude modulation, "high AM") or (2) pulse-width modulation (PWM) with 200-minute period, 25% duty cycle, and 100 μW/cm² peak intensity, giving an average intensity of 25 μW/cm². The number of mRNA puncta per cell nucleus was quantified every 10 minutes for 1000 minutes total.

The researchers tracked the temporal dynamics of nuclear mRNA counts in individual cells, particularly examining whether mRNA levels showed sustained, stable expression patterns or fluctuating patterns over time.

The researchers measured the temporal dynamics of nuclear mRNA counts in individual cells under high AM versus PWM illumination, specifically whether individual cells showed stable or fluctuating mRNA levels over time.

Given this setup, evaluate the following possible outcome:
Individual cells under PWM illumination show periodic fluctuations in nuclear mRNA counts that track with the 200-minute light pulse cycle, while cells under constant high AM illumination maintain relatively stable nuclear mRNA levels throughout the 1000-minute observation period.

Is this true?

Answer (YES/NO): YES